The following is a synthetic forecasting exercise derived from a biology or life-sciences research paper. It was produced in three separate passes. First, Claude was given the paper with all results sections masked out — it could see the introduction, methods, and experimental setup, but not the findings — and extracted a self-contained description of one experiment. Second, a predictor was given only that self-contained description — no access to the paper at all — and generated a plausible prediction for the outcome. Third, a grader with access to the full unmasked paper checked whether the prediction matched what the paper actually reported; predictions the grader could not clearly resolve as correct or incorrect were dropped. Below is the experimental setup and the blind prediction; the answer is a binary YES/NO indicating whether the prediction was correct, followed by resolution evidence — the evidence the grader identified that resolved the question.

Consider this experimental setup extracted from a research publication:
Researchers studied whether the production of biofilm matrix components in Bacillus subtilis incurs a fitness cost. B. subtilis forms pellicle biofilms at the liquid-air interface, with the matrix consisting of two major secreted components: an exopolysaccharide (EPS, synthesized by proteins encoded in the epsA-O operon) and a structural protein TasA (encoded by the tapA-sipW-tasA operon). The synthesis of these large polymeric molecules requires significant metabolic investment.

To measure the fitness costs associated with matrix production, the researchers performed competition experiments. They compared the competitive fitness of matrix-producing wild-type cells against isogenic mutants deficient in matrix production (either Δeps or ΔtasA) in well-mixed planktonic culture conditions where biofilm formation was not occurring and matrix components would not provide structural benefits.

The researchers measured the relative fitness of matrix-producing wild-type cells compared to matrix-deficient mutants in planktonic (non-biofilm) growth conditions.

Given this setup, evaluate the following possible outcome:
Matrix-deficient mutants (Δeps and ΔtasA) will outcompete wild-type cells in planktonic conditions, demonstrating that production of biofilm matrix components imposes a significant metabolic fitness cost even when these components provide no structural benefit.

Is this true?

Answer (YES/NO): YES